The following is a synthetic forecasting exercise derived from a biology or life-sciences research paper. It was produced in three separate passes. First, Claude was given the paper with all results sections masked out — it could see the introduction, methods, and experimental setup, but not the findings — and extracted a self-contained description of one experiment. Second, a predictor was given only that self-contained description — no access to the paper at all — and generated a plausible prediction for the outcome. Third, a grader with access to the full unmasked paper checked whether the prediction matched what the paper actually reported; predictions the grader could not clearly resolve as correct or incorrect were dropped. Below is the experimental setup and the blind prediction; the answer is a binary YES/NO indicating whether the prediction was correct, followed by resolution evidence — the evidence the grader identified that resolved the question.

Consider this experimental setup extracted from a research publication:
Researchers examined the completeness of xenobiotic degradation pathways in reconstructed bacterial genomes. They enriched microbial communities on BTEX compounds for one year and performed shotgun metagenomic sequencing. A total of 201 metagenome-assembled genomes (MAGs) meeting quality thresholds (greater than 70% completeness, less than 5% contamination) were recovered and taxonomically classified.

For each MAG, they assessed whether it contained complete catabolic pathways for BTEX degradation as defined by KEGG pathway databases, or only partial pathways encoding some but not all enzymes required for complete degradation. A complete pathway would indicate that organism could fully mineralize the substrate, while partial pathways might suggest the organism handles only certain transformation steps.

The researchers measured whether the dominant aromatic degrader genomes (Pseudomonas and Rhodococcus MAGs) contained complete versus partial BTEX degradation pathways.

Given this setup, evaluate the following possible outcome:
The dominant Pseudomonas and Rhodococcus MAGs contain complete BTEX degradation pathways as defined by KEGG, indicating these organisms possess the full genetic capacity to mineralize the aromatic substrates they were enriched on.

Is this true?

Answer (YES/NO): NO